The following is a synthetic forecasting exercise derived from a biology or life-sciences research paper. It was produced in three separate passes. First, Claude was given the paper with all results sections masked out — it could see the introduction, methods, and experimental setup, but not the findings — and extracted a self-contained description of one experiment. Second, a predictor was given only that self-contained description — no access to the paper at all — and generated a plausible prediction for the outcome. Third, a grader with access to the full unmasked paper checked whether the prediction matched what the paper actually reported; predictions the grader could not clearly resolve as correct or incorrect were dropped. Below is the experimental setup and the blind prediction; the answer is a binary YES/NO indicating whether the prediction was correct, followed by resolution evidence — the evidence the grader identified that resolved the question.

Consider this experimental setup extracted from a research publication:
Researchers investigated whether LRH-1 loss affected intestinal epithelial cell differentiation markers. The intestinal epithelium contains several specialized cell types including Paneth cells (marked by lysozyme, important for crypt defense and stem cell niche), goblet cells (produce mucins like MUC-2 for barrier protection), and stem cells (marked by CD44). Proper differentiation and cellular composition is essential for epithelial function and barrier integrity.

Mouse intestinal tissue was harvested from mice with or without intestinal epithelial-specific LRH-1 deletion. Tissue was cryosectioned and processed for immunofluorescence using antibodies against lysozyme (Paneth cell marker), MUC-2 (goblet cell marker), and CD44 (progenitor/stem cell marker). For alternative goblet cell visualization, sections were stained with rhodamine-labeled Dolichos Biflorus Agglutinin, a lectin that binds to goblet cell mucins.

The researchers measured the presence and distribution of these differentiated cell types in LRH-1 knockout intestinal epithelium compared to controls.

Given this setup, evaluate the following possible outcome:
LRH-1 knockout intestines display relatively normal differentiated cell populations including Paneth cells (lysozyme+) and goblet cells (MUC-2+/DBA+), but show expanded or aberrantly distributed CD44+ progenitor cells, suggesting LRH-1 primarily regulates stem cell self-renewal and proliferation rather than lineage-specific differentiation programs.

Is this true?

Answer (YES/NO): NO